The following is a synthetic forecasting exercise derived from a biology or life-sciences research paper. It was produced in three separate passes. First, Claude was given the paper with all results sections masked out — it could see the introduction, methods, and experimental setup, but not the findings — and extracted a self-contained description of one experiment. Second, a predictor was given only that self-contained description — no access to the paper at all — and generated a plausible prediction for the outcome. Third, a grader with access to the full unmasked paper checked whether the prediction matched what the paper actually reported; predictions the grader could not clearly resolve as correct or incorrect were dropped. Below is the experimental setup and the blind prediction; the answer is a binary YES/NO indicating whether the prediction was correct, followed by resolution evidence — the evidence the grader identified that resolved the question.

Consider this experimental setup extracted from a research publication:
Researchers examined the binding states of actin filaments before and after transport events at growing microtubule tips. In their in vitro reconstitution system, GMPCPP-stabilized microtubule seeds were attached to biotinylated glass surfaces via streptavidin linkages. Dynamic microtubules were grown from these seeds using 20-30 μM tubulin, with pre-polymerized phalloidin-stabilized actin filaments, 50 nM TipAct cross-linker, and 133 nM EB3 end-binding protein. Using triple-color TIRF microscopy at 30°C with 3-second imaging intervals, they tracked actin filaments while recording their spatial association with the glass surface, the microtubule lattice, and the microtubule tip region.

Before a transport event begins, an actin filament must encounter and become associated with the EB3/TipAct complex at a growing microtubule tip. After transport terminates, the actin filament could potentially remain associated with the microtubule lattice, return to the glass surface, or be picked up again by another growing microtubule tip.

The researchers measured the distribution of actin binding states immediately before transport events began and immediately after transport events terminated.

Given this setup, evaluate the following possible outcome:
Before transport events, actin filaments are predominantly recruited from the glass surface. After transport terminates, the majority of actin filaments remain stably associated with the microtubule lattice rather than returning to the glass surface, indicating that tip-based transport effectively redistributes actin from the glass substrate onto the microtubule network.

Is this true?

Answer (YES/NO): NO